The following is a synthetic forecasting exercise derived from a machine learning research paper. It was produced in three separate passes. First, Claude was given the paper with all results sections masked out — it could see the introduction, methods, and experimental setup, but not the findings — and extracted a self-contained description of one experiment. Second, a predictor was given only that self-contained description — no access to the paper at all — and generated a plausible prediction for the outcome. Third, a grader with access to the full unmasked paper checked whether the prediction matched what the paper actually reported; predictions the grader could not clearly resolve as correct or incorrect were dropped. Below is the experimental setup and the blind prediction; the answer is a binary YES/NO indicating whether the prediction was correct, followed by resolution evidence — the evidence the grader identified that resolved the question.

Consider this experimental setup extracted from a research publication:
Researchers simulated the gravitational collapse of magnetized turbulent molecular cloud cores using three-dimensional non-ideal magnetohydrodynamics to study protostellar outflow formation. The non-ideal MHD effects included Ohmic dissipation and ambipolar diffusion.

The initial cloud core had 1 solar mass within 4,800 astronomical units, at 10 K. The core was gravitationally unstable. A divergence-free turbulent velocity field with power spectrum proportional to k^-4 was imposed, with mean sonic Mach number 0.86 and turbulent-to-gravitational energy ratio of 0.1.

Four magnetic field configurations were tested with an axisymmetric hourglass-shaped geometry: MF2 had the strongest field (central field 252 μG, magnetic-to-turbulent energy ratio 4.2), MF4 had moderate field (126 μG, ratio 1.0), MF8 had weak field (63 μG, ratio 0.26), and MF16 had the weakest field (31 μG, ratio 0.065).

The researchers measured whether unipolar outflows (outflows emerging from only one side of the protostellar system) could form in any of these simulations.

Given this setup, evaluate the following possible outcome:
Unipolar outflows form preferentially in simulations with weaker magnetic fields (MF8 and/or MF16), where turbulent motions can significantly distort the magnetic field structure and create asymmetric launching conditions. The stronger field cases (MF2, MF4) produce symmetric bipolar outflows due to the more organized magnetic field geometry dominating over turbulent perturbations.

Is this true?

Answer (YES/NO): NO